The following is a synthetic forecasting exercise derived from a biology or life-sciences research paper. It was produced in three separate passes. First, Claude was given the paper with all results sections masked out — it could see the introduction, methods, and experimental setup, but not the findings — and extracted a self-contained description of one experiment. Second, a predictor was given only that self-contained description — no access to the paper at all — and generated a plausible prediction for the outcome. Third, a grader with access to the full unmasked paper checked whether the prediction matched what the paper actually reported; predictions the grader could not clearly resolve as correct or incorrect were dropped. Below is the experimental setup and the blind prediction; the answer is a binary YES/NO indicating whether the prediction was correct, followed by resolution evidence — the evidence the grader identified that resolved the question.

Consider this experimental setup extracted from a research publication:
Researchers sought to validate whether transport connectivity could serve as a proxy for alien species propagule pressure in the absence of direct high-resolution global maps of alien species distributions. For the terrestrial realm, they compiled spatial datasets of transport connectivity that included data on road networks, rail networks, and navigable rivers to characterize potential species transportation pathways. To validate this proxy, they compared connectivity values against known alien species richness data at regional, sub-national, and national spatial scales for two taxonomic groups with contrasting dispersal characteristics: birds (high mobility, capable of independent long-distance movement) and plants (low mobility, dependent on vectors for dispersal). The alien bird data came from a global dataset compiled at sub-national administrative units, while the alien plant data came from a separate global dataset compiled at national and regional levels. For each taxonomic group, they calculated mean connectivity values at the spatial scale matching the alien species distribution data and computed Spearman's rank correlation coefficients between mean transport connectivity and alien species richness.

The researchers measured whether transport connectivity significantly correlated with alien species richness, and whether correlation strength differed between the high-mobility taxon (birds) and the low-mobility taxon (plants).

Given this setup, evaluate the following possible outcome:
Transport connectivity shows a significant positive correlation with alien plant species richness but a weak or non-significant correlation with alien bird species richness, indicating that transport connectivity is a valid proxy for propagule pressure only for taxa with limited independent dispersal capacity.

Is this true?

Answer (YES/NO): NO